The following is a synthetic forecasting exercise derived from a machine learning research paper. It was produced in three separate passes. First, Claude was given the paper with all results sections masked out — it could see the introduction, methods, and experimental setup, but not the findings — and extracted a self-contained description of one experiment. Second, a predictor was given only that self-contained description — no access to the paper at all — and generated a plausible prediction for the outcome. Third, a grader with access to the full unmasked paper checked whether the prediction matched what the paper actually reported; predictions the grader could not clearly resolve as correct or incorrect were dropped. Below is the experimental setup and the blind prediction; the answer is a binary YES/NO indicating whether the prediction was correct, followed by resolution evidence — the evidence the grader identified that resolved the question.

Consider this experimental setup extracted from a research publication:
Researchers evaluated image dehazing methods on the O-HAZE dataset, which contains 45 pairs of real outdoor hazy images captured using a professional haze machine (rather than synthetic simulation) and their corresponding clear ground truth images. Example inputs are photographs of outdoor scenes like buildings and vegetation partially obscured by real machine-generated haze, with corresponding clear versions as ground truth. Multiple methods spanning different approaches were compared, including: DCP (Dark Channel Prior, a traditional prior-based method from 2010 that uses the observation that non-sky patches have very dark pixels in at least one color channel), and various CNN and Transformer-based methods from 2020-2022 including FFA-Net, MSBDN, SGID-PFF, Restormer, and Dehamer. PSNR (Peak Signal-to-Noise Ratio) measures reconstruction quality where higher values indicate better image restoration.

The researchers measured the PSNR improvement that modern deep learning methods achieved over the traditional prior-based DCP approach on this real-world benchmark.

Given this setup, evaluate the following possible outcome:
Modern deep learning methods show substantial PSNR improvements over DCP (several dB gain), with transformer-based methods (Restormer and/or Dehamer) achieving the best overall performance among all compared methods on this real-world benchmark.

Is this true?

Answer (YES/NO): YES